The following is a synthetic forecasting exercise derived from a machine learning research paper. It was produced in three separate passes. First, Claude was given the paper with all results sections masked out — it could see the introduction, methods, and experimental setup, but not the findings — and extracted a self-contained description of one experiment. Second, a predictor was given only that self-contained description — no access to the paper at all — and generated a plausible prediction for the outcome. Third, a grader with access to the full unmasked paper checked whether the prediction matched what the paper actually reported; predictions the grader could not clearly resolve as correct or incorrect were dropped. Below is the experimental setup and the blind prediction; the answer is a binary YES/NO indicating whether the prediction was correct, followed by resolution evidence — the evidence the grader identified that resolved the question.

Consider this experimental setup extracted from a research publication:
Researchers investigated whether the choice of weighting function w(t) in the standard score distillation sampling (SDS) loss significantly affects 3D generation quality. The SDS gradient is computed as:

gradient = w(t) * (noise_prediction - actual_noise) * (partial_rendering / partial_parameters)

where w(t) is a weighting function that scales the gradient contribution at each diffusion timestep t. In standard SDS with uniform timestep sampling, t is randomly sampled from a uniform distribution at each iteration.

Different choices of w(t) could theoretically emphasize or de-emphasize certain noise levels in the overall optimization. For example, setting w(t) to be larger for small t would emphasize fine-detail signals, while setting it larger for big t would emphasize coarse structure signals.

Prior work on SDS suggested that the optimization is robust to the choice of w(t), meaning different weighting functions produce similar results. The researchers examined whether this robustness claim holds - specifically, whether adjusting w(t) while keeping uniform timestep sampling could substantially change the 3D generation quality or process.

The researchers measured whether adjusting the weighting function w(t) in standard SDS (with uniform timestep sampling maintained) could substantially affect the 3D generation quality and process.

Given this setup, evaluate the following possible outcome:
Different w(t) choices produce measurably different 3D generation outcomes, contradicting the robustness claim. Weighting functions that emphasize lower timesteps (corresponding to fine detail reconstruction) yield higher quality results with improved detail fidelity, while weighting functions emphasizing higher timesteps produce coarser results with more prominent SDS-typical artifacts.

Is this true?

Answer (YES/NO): NO